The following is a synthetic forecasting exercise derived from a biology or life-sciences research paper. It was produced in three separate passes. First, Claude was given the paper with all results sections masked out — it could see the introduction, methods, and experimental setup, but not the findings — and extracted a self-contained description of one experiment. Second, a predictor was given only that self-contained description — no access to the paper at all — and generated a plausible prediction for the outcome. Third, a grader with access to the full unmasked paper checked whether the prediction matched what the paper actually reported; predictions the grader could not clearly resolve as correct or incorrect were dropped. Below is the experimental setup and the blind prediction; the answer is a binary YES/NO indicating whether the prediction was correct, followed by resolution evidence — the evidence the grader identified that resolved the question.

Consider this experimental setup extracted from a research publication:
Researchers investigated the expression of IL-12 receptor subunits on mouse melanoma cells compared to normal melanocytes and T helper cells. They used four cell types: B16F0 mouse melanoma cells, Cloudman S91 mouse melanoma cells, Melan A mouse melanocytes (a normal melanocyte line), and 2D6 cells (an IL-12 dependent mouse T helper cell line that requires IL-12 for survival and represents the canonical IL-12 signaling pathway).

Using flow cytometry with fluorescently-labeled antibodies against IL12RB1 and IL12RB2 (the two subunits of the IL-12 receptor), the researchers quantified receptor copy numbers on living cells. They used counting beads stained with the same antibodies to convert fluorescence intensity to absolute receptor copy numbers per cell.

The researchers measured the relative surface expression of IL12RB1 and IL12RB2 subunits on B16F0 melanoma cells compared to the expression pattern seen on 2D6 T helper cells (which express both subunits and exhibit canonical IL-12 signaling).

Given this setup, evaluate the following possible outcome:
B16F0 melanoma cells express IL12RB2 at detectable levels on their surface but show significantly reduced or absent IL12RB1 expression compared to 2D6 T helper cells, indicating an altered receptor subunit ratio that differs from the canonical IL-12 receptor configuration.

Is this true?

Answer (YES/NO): YES